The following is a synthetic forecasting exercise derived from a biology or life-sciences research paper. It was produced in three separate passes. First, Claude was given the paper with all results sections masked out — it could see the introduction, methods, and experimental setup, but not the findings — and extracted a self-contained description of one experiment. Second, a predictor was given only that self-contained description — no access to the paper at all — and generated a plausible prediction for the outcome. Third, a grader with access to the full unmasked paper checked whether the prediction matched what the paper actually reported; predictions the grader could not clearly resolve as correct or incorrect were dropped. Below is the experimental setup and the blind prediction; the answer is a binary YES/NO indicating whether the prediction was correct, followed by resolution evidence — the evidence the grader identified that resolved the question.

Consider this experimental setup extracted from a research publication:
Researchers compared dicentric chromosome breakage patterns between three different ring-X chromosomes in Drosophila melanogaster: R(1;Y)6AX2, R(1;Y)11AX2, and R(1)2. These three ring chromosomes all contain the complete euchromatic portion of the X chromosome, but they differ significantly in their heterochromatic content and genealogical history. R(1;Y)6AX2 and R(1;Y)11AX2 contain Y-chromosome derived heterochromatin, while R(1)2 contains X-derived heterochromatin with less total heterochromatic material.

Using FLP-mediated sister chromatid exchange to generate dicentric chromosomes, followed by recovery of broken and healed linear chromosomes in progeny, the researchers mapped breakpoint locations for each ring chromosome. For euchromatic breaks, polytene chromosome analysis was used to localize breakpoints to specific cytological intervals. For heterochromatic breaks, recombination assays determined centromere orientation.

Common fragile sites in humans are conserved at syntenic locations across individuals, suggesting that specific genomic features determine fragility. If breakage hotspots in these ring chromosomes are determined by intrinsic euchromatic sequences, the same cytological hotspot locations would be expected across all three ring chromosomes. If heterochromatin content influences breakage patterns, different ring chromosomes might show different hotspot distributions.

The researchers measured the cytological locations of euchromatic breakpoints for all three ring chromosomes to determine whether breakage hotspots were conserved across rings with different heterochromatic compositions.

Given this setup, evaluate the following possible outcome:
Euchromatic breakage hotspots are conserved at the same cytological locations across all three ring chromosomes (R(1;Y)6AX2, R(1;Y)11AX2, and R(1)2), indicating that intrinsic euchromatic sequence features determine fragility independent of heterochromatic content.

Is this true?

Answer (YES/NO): NO